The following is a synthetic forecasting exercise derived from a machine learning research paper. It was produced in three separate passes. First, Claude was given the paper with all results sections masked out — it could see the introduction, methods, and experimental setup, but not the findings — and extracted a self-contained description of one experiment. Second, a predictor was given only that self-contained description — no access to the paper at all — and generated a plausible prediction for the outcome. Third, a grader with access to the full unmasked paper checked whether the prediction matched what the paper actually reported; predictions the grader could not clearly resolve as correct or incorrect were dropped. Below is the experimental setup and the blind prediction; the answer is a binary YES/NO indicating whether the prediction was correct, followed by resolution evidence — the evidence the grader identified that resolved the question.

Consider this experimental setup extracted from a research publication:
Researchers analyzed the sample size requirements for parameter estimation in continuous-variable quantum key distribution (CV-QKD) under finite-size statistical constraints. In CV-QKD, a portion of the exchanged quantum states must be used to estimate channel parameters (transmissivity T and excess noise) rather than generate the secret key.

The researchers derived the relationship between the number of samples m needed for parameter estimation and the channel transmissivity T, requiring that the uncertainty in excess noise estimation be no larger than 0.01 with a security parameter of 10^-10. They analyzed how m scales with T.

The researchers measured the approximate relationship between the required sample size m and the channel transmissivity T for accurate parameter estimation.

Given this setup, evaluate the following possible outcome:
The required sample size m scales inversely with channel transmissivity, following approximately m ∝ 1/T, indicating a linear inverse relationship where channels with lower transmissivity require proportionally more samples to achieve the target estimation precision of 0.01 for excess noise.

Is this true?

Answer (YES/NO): NO